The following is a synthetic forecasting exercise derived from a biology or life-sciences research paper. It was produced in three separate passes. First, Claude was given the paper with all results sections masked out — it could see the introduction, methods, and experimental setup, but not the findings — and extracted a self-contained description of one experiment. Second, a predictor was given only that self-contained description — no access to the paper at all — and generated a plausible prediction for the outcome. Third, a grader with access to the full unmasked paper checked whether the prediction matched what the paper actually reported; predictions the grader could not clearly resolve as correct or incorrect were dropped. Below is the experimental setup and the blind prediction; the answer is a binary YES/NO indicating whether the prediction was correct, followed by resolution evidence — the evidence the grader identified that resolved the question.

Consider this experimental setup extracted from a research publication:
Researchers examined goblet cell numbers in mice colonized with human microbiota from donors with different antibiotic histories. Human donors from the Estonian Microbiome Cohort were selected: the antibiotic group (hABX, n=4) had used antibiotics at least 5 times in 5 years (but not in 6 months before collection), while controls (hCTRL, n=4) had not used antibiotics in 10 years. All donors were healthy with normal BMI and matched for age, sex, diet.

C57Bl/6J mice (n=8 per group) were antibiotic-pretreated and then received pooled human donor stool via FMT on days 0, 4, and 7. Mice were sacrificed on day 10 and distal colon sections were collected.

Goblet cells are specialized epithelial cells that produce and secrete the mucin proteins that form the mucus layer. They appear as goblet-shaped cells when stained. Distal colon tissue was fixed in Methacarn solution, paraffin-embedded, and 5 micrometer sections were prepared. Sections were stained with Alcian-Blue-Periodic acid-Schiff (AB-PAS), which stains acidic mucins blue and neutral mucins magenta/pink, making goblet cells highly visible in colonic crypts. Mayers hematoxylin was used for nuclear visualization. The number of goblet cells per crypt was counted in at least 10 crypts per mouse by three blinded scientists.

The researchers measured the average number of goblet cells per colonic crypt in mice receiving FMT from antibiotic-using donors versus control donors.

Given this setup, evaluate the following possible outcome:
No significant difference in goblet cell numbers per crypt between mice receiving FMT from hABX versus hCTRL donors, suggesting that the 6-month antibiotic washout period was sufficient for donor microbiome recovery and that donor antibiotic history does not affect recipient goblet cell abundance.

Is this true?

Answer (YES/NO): NO